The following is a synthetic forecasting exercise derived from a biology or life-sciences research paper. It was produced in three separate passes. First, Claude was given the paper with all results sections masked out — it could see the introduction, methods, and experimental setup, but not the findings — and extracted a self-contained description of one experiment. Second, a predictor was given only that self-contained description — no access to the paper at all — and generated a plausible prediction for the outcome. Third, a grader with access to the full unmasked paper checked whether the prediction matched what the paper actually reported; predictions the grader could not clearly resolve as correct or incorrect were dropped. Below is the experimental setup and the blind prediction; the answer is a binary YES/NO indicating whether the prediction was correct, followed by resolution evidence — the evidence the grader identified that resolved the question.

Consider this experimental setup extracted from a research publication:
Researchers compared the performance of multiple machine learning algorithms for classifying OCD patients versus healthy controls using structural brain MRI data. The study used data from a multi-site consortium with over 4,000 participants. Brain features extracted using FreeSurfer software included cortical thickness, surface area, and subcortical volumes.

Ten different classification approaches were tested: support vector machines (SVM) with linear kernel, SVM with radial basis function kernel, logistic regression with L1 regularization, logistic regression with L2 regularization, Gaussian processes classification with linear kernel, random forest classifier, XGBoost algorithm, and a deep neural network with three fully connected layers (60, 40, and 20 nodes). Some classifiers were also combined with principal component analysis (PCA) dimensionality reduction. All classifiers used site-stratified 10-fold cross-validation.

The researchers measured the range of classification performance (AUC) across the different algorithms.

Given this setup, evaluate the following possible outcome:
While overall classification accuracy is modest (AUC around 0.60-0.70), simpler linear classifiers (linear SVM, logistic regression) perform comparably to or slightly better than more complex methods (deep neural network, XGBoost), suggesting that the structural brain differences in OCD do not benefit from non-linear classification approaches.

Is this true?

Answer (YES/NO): NO